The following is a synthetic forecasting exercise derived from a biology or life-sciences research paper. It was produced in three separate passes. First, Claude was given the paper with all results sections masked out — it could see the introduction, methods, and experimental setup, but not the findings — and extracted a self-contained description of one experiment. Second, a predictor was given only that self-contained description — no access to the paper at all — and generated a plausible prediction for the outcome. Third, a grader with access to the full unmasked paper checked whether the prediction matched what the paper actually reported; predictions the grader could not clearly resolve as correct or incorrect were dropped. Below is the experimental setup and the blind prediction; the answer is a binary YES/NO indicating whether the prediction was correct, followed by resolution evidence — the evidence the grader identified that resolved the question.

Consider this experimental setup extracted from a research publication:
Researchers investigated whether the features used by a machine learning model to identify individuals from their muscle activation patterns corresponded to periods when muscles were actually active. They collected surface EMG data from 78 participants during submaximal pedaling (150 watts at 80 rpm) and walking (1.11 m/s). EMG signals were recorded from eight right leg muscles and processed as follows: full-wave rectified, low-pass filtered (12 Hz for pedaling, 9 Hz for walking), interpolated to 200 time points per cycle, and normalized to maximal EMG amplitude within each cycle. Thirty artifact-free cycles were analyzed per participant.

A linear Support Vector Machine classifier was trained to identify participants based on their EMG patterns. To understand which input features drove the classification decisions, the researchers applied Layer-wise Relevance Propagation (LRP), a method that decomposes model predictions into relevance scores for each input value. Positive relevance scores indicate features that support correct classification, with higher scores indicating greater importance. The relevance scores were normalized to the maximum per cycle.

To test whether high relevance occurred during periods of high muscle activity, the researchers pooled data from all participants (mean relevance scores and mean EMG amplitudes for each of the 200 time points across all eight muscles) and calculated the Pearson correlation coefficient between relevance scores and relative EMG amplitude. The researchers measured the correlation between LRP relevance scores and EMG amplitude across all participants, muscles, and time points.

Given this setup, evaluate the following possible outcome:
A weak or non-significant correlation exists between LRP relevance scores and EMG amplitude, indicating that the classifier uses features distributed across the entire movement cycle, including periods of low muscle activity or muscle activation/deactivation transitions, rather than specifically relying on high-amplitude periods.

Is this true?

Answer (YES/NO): NO